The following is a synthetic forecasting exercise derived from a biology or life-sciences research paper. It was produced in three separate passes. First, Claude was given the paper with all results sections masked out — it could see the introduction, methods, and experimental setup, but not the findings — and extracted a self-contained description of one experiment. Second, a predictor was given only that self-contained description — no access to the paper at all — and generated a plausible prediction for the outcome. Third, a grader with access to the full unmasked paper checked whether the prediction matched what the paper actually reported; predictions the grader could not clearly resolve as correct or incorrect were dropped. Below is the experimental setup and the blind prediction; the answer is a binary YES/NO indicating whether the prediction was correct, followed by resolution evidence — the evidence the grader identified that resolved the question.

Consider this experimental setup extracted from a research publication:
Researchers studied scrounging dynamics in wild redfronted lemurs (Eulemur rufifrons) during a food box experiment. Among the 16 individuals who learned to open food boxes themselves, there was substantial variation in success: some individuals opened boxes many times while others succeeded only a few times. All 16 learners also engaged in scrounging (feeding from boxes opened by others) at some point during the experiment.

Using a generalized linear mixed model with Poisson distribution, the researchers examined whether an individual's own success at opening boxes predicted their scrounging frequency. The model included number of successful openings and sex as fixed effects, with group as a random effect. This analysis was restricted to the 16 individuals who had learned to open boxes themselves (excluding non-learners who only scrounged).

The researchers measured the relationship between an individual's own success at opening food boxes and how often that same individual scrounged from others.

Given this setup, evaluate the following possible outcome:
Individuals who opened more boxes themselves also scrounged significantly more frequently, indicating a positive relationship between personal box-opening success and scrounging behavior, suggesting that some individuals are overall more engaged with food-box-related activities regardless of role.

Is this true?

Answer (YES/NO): NO